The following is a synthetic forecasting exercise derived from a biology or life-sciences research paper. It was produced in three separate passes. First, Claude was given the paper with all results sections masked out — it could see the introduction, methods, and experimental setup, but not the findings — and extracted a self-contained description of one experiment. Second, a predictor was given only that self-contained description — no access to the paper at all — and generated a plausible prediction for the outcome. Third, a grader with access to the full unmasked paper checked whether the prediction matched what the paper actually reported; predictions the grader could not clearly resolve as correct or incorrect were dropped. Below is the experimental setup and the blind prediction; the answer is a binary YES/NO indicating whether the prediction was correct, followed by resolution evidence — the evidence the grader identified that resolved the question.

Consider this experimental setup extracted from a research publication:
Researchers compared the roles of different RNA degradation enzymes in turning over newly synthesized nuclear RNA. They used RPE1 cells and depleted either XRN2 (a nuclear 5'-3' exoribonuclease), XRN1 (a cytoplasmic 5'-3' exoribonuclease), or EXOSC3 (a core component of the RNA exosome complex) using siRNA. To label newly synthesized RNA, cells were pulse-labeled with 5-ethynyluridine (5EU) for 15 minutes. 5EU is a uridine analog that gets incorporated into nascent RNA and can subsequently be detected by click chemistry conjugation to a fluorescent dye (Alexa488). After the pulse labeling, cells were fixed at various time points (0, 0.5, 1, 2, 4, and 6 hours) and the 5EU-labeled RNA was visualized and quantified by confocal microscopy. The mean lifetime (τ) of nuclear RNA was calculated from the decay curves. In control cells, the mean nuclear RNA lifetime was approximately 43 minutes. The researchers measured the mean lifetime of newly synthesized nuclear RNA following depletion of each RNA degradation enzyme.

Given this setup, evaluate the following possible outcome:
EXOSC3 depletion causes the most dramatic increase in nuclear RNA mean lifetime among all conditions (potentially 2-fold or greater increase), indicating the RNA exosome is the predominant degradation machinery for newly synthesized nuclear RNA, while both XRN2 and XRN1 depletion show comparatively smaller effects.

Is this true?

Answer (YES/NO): NO